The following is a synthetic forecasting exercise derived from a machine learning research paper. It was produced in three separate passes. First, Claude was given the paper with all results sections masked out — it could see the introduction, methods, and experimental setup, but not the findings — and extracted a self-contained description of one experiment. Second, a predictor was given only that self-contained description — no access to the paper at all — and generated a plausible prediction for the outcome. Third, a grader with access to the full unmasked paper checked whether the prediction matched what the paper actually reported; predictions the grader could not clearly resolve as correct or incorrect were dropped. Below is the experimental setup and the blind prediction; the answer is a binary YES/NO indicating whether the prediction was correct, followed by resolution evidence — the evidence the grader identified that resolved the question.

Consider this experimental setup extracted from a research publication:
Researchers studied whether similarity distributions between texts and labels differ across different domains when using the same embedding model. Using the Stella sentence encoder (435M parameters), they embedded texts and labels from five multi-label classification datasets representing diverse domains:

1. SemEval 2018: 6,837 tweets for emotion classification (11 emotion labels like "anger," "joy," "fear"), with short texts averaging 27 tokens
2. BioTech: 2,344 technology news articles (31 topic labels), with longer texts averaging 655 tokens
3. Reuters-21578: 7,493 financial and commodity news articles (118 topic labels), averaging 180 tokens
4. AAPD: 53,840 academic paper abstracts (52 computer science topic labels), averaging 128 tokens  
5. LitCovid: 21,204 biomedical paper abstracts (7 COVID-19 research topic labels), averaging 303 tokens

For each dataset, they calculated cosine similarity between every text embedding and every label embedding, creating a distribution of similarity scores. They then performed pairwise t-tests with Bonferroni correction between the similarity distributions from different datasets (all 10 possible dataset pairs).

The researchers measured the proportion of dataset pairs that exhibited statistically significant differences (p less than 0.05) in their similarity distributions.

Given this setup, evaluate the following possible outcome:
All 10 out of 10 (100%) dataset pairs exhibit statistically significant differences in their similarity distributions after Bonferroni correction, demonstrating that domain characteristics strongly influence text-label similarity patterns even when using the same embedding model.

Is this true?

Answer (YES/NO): NO